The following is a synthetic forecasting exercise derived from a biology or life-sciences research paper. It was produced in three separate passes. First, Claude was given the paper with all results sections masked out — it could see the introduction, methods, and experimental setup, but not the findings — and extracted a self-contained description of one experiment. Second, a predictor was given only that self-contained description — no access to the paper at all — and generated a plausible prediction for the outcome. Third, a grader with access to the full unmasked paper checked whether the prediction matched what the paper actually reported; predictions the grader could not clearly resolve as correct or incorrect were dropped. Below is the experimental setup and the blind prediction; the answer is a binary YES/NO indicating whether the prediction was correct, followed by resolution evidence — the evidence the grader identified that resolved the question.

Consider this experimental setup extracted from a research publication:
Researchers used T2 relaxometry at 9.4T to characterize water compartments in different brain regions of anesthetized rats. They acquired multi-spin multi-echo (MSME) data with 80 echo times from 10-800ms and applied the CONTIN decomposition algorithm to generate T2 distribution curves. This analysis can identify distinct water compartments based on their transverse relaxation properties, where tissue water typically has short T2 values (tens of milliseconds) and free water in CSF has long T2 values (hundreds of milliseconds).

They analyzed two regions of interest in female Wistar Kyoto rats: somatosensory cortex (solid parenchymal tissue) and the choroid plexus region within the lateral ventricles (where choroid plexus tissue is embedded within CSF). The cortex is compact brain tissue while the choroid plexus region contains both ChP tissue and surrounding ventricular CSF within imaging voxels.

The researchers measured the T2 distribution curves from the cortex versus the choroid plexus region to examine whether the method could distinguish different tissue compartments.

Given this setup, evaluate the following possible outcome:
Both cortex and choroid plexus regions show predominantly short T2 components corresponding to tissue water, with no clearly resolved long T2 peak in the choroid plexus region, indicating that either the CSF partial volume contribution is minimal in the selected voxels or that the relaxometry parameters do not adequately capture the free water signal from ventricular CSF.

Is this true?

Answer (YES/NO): NO